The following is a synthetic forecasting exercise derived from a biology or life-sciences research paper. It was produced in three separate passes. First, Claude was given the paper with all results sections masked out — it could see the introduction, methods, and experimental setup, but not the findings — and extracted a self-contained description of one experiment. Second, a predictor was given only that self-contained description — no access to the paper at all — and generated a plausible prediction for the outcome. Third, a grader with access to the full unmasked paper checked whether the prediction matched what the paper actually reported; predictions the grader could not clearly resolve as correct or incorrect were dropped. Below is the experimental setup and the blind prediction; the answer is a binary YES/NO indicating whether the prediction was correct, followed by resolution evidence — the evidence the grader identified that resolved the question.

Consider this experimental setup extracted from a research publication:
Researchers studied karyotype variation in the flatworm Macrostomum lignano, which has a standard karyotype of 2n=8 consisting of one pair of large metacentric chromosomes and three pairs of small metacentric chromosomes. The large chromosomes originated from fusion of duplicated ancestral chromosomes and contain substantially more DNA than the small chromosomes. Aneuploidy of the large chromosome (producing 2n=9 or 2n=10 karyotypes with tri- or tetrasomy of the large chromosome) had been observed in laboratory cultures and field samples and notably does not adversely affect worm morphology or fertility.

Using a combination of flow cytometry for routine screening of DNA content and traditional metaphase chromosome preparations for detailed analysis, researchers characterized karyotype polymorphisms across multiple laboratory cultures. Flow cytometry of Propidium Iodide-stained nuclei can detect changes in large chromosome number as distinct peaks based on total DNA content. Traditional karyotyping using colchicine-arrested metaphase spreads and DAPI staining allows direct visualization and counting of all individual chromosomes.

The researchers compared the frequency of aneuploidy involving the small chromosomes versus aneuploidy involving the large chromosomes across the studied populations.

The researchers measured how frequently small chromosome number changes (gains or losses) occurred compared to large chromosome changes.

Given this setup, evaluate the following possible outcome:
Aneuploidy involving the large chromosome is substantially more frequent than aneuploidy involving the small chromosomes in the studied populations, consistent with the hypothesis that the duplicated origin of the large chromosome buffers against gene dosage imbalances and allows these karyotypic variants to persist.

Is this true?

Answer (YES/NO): YES